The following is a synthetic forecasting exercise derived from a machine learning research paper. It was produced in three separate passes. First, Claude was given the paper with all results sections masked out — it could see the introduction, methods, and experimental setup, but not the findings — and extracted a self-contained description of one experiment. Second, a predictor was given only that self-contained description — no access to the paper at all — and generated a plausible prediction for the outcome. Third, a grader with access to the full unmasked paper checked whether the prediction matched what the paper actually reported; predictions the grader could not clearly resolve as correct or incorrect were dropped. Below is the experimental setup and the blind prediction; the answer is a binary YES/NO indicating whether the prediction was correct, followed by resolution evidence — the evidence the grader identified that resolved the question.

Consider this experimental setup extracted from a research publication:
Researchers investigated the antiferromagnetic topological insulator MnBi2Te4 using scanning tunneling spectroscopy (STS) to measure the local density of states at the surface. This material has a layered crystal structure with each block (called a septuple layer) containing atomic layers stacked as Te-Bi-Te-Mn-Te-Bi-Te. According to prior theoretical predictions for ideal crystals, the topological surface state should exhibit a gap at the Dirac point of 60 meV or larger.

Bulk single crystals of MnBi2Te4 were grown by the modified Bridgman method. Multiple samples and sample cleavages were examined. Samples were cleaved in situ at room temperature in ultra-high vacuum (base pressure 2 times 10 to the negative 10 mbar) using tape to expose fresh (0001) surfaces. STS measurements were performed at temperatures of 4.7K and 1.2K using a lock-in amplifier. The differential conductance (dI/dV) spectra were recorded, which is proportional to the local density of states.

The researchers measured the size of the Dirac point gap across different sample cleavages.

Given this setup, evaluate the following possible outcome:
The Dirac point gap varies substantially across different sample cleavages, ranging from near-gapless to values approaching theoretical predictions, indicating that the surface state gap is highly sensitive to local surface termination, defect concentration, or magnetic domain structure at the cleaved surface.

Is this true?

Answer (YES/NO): YES